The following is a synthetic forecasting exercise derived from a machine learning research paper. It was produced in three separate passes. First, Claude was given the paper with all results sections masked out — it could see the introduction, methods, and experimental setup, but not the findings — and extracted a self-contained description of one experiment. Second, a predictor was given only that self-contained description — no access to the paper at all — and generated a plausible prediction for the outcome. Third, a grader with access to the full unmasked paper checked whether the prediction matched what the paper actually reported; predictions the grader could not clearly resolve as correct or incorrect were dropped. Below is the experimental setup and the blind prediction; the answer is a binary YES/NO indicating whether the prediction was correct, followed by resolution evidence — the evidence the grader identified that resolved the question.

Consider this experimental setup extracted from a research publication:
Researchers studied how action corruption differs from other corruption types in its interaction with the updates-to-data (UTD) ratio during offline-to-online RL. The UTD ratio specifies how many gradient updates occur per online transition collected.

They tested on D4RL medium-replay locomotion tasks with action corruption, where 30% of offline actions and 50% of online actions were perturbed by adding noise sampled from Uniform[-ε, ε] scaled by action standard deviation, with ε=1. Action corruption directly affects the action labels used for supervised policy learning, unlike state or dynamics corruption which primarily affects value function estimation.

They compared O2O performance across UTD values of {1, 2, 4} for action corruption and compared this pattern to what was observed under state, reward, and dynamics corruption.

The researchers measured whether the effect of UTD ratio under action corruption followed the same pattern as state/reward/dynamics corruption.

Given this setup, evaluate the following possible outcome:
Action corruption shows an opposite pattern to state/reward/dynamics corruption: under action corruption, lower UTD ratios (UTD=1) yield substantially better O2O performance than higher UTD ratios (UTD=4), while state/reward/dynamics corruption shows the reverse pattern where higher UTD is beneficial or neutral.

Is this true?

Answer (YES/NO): NO